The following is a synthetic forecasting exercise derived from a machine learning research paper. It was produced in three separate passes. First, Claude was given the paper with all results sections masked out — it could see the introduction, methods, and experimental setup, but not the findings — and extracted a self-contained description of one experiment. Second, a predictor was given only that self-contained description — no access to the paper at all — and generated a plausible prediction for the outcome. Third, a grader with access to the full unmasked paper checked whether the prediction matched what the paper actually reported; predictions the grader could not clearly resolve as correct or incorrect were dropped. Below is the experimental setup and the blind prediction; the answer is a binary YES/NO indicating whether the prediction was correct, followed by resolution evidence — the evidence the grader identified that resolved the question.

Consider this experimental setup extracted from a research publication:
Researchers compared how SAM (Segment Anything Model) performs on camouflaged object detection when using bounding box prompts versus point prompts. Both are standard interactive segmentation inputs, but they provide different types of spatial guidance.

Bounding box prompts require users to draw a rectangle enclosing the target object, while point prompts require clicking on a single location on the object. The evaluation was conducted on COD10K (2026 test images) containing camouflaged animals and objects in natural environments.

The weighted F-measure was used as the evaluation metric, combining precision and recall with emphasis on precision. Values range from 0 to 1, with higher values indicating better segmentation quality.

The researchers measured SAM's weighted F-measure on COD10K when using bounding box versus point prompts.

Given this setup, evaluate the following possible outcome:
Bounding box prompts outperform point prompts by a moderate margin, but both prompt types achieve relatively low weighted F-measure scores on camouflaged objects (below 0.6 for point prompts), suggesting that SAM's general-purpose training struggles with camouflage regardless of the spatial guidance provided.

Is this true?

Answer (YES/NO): YES